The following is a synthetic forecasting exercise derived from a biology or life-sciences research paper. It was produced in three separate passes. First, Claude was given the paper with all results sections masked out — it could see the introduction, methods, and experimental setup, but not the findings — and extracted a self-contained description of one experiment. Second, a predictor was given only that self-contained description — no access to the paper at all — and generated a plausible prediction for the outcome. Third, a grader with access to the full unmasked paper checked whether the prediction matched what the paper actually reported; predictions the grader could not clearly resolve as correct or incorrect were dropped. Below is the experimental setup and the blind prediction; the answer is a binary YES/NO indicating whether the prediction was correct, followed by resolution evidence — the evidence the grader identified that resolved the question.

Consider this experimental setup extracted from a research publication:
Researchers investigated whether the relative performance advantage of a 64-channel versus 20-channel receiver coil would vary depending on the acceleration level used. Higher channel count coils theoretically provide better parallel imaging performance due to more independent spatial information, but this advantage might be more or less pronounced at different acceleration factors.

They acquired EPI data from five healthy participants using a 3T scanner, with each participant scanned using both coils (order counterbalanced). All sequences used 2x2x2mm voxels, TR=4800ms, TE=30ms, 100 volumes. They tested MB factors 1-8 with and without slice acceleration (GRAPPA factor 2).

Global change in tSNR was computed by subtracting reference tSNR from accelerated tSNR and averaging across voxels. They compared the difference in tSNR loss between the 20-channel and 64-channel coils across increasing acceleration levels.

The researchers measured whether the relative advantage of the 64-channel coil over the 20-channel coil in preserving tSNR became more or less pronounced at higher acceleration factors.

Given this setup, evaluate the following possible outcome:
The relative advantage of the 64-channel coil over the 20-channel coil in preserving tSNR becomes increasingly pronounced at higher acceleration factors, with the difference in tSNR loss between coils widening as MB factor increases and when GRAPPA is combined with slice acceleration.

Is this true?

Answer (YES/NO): NO